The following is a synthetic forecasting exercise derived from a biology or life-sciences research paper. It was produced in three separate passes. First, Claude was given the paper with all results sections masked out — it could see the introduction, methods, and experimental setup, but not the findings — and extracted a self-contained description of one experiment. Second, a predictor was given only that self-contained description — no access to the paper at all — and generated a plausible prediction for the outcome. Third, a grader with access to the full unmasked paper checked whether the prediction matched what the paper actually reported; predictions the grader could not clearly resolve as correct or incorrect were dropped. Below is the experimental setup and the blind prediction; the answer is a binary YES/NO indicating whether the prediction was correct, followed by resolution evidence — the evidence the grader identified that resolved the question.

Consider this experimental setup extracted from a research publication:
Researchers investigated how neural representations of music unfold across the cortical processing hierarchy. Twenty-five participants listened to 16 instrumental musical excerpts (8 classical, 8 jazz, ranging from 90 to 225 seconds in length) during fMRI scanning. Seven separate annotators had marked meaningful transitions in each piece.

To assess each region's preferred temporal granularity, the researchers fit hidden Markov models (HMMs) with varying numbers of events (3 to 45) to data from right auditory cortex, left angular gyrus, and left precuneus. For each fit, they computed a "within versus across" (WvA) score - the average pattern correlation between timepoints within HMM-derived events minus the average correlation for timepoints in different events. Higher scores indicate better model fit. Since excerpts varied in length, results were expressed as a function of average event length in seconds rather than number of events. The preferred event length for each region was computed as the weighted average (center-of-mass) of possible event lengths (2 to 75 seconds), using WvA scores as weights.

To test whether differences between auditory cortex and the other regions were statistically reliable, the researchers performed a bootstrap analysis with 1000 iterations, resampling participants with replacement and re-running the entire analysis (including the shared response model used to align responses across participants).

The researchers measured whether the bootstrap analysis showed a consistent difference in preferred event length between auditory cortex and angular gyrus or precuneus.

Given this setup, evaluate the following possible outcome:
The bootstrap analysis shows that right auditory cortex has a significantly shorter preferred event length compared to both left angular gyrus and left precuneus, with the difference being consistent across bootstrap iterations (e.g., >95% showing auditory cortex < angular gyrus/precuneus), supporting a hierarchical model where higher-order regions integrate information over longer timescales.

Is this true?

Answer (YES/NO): YES